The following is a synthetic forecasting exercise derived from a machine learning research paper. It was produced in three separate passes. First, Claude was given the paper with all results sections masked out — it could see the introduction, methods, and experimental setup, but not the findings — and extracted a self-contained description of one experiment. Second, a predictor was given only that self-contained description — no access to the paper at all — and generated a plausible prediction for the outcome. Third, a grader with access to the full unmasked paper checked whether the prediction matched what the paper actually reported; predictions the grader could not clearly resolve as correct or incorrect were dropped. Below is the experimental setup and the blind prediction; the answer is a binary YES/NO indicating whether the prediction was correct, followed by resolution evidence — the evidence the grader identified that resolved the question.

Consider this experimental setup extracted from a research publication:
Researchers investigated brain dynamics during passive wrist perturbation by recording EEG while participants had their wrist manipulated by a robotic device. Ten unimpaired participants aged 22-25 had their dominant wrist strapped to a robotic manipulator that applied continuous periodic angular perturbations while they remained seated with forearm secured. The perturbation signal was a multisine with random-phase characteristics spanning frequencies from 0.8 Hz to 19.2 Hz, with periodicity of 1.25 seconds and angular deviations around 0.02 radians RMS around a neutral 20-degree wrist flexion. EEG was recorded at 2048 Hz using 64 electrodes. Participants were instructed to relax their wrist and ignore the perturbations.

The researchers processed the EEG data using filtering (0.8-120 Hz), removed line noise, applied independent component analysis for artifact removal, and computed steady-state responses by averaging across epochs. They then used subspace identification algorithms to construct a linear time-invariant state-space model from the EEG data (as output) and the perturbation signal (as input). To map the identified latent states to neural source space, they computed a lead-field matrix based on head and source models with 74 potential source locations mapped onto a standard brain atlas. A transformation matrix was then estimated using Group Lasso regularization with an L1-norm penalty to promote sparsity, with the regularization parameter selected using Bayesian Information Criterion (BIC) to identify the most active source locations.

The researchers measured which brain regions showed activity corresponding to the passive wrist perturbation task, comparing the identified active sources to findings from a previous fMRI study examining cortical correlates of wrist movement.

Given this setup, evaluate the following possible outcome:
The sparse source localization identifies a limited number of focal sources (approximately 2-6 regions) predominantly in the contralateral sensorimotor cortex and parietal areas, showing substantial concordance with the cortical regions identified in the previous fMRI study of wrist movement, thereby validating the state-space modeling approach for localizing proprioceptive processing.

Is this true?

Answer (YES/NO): YES